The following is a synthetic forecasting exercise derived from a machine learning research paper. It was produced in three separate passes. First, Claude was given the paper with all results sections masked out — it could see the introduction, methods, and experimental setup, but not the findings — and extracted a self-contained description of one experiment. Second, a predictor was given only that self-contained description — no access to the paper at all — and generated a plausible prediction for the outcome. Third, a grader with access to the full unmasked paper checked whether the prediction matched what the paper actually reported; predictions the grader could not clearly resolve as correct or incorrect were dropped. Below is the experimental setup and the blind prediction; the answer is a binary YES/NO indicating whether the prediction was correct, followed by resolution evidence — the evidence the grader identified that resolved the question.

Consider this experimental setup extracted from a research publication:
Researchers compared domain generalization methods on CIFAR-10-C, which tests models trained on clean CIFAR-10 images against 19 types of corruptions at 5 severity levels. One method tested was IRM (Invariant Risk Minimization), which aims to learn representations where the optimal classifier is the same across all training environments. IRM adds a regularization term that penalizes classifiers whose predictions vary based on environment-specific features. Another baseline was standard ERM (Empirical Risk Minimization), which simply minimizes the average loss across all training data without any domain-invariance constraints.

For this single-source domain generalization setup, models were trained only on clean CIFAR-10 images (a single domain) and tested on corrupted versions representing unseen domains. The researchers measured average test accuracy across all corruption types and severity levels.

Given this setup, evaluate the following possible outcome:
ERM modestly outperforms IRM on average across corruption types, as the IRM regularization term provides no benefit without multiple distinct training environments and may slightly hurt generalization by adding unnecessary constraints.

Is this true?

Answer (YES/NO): NO